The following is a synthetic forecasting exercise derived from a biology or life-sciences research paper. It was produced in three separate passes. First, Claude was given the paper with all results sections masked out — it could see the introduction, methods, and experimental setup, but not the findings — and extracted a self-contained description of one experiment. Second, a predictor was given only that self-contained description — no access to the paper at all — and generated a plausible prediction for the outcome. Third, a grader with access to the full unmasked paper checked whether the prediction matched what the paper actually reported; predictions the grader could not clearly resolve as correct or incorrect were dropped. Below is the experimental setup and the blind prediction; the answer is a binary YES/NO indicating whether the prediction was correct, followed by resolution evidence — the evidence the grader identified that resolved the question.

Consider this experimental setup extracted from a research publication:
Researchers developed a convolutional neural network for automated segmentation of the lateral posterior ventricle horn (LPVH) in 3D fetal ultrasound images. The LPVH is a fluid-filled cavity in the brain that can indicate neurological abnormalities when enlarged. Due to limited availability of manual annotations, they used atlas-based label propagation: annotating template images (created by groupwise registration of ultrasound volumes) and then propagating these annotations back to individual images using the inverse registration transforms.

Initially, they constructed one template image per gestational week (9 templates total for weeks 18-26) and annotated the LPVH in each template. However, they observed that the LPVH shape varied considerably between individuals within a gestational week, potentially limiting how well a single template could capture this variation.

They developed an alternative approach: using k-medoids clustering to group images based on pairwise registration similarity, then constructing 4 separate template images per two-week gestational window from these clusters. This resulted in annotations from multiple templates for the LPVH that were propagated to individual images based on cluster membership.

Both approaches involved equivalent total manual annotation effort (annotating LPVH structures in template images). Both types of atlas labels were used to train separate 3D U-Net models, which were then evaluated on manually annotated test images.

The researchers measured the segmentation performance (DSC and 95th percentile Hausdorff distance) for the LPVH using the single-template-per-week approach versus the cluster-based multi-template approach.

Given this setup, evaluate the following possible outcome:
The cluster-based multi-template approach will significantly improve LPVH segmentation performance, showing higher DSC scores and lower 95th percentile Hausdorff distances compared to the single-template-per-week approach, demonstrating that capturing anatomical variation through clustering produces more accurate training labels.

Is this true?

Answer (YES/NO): YES